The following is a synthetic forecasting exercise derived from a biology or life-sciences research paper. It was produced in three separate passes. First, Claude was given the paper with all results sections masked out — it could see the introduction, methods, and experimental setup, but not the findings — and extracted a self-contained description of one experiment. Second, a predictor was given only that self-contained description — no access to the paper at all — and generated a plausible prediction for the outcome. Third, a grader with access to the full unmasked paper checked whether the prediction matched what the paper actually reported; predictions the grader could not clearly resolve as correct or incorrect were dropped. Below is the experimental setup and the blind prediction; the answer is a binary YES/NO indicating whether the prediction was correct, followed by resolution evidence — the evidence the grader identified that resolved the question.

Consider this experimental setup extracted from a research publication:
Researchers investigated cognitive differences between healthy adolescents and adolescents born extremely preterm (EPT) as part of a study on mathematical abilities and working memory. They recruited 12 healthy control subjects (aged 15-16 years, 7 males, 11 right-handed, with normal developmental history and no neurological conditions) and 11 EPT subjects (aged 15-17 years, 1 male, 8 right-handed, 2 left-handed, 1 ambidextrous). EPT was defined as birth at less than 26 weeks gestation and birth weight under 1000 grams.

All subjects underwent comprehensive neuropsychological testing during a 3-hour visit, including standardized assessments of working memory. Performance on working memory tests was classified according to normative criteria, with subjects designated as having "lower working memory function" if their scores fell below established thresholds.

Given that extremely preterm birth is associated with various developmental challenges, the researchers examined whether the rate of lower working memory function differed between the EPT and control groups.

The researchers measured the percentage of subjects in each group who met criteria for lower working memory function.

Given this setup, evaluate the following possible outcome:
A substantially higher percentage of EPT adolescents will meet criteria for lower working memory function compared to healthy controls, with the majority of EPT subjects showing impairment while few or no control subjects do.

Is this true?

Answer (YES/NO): NO